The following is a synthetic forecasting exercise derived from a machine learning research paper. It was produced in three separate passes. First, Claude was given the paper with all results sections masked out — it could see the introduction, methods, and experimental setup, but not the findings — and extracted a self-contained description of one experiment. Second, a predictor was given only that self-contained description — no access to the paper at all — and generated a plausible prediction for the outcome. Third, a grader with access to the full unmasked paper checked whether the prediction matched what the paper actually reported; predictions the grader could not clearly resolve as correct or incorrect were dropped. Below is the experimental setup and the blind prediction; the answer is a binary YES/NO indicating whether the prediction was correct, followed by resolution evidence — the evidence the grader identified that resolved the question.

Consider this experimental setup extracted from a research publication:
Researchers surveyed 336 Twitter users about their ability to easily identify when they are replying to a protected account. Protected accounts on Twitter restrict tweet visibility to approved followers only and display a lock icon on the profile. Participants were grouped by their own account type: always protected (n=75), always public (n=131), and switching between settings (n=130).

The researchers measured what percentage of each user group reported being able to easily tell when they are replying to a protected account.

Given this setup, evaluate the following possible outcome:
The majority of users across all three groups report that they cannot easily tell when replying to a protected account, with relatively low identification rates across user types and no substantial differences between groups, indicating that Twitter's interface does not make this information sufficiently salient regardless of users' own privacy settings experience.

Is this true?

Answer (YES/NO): NO